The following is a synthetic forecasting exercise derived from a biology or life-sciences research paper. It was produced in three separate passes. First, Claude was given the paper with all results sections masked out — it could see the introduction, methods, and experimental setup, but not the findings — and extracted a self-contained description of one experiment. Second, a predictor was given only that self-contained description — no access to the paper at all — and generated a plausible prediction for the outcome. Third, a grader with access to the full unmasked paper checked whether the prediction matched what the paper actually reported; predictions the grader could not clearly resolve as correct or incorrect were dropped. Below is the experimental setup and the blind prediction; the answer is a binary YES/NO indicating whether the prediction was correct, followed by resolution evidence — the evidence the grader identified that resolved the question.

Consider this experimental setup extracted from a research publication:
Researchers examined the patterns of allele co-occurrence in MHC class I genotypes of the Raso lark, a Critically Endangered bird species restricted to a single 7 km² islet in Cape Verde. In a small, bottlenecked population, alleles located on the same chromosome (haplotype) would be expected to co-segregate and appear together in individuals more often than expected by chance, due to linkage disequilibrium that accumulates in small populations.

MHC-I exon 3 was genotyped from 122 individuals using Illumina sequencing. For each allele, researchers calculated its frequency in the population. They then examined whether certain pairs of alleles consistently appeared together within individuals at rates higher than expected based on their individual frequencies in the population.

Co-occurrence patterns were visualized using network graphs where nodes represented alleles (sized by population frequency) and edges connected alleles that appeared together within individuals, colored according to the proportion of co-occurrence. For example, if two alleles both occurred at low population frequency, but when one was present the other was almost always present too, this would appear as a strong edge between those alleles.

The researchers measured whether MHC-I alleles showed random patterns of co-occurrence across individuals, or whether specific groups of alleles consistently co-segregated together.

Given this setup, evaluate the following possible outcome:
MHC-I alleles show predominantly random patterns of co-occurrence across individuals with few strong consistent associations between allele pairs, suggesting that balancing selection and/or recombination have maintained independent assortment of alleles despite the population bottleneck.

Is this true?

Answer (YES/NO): NO